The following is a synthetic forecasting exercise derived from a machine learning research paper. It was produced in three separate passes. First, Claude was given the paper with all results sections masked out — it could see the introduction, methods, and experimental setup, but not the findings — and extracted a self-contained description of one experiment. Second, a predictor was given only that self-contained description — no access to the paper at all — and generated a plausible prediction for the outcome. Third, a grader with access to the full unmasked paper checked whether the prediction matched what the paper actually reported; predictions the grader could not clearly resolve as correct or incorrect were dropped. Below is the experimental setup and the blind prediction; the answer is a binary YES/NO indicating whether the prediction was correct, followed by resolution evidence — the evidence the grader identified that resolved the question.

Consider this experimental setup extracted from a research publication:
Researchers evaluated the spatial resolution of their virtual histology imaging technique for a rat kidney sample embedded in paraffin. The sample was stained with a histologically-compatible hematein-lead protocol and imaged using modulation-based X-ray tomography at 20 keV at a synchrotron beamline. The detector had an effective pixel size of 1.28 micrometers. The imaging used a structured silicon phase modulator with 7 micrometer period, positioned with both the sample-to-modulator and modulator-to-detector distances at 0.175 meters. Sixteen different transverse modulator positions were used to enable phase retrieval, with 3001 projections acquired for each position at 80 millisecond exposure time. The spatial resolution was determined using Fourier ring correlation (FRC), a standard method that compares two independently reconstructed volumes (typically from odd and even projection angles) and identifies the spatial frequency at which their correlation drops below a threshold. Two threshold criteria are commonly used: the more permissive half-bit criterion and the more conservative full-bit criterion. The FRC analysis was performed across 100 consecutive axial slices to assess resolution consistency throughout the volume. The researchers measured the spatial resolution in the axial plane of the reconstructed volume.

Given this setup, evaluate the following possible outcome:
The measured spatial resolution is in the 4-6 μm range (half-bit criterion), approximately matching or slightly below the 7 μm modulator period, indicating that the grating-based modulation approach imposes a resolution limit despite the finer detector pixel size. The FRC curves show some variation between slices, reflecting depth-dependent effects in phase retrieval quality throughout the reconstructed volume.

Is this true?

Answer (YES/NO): NO